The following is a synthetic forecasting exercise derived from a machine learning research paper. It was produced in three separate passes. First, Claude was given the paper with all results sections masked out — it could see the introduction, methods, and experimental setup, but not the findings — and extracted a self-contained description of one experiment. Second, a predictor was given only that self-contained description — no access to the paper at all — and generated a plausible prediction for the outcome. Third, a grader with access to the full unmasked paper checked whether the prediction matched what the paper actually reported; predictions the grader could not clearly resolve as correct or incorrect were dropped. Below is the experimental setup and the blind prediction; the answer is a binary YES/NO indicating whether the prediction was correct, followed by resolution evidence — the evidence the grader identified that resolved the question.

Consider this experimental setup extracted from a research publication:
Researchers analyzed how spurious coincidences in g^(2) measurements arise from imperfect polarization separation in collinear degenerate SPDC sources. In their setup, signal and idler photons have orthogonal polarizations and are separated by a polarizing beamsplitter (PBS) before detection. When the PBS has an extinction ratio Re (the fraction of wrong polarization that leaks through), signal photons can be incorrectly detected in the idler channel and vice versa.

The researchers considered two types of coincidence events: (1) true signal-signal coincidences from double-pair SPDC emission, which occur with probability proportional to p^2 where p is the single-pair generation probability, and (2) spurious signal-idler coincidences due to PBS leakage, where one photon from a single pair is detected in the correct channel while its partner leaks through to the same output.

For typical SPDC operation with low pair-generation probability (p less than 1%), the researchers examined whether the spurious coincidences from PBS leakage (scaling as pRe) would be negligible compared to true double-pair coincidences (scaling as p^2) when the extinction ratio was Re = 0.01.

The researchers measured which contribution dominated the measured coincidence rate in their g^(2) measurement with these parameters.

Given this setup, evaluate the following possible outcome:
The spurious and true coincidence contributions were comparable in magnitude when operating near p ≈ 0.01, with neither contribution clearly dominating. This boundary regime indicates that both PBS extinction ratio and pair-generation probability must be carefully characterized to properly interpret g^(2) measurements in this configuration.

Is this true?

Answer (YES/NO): NO